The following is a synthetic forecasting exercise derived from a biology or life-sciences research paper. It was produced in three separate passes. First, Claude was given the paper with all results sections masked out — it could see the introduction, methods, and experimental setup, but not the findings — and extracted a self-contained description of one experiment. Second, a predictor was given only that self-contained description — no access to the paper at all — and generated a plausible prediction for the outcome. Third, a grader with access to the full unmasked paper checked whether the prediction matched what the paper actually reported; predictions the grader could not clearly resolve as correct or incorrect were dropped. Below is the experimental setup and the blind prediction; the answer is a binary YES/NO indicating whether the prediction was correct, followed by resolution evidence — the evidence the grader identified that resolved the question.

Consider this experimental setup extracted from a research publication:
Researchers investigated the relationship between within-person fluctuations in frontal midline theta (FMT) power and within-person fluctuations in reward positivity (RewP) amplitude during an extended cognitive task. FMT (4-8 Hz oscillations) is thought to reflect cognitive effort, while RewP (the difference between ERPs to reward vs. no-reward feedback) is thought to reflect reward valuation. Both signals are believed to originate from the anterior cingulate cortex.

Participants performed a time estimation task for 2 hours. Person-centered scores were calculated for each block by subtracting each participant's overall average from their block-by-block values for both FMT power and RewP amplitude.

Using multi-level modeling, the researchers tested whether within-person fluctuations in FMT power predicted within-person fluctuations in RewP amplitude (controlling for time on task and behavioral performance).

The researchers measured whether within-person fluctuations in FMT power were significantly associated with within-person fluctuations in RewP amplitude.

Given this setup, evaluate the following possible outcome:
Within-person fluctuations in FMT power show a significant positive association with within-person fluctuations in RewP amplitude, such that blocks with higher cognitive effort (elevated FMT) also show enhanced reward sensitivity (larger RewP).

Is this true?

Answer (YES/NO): NO